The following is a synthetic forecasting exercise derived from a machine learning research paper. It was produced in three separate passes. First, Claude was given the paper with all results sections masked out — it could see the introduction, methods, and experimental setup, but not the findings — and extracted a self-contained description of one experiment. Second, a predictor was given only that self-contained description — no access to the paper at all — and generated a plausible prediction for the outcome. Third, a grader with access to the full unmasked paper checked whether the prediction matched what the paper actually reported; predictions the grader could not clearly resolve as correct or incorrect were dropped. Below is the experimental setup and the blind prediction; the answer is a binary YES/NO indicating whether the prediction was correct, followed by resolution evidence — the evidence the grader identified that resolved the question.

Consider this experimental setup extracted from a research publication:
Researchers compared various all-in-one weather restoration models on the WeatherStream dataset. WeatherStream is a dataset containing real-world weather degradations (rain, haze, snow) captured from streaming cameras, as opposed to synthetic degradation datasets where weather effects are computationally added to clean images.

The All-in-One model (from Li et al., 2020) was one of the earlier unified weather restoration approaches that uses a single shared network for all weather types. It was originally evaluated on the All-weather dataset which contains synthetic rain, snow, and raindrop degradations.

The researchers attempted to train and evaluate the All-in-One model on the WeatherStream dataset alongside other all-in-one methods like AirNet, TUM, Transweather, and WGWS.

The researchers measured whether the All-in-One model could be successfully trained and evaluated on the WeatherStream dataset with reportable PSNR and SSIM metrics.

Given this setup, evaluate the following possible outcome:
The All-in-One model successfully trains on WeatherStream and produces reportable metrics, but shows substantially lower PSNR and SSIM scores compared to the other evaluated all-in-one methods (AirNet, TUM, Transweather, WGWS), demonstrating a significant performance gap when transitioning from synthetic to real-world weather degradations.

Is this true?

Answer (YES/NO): NO